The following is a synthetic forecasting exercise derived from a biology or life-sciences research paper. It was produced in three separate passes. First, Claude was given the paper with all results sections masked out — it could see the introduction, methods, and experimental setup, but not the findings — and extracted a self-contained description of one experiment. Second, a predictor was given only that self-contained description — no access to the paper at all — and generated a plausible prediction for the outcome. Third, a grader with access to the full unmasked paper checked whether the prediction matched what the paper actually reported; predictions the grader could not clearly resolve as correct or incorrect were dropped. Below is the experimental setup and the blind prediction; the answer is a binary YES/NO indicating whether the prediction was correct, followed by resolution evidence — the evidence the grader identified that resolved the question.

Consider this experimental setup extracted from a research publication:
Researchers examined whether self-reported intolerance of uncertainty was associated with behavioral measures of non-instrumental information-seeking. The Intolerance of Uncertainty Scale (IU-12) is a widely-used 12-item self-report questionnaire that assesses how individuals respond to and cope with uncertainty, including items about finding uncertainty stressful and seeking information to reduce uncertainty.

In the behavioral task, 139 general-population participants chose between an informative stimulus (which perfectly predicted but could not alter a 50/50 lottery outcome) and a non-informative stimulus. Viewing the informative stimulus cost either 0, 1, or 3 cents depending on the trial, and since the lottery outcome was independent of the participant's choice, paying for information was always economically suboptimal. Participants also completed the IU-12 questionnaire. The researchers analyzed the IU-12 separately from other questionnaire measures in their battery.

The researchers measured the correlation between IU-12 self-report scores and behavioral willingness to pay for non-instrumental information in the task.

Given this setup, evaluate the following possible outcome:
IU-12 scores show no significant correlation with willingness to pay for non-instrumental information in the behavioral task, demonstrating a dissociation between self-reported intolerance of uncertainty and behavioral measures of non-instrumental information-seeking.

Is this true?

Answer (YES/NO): YES